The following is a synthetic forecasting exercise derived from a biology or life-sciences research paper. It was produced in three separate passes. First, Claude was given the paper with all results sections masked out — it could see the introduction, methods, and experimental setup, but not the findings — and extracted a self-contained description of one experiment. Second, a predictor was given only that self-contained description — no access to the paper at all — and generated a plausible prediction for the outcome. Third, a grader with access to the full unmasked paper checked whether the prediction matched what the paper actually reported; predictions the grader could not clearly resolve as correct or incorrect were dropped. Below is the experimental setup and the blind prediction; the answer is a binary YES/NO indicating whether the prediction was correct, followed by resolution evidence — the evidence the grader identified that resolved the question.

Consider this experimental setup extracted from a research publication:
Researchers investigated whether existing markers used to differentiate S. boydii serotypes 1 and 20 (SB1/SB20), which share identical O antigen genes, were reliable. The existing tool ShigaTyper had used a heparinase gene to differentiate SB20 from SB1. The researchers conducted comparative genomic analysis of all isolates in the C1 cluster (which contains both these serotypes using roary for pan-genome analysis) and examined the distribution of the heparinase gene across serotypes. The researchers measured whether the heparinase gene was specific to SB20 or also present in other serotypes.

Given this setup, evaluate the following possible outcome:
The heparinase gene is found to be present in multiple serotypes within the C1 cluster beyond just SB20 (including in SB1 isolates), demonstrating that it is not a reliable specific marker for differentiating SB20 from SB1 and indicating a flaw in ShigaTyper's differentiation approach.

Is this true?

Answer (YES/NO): YES